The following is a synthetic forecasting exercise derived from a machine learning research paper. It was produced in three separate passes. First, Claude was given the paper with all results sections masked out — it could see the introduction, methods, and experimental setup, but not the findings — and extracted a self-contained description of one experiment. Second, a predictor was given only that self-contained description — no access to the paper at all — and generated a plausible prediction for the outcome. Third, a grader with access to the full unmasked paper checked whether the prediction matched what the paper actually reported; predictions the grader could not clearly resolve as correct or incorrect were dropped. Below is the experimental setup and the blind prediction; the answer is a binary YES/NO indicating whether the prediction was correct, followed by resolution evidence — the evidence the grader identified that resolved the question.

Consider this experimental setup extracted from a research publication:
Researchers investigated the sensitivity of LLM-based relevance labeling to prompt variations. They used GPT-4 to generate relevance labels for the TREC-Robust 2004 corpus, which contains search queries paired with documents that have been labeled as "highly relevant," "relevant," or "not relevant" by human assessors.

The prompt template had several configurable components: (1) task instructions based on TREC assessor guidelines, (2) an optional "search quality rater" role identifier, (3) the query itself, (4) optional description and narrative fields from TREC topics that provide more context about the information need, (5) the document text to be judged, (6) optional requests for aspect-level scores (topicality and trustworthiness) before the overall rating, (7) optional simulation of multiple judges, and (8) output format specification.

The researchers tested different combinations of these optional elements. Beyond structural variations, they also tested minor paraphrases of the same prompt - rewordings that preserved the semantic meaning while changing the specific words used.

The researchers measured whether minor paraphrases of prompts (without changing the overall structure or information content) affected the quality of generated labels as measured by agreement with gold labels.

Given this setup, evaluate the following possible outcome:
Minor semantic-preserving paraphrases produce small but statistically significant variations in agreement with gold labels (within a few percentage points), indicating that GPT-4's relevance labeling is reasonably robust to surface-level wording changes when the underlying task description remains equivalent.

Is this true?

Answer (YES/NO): NO